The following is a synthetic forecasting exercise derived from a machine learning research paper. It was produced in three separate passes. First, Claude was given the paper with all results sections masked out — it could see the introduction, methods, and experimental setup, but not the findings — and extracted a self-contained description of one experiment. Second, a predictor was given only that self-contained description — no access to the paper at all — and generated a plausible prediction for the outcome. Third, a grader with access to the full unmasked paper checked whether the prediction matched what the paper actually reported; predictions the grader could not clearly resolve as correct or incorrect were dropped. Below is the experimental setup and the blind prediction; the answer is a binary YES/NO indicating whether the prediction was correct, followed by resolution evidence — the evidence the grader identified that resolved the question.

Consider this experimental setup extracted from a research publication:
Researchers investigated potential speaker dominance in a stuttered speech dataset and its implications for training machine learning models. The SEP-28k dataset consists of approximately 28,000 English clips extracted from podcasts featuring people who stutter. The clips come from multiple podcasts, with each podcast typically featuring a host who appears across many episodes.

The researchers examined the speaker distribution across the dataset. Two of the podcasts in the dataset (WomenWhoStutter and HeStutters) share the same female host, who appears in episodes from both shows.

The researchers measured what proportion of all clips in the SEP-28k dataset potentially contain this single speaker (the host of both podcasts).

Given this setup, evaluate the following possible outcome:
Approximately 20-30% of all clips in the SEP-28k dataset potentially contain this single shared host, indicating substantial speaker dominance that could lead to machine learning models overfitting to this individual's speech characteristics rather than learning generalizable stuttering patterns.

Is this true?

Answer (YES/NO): NO